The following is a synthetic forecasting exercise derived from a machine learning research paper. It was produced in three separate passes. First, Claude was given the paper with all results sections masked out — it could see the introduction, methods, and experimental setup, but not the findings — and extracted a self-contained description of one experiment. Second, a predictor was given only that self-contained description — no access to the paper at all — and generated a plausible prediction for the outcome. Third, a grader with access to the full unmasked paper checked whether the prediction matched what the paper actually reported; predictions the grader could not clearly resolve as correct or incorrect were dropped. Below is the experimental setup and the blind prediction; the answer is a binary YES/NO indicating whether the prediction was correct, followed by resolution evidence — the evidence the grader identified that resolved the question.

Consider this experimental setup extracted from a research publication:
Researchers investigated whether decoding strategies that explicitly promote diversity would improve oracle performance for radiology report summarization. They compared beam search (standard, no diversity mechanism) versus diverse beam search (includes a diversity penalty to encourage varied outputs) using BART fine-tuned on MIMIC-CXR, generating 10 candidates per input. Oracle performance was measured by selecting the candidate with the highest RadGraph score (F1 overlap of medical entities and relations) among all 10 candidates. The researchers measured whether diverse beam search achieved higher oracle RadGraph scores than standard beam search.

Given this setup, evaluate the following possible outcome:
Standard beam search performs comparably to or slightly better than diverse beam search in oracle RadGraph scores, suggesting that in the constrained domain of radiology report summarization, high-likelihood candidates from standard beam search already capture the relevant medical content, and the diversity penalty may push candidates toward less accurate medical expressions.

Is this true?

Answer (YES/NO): YES